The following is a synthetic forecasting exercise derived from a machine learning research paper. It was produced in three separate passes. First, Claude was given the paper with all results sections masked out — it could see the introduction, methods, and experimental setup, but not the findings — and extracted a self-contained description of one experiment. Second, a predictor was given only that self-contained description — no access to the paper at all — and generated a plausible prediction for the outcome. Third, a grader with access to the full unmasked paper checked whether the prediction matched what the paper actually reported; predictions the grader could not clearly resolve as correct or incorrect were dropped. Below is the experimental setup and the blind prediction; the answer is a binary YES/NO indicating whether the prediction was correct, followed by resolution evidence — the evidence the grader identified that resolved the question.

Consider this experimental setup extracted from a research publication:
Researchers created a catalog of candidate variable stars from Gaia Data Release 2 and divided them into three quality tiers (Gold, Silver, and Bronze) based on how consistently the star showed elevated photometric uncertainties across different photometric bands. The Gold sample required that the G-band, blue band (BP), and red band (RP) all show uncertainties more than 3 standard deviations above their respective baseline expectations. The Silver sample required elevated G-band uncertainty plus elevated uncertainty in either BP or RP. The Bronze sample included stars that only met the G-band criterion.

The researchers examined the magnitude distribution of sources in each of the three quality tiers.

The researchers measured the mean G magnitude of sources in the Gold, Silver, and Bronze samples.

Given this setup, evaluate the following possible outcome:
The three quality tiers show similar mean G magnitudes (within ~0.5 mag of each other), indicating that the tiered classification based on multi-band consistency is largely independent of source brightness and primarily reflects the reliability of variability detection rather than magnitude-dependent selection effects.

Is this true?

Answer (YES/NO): NO